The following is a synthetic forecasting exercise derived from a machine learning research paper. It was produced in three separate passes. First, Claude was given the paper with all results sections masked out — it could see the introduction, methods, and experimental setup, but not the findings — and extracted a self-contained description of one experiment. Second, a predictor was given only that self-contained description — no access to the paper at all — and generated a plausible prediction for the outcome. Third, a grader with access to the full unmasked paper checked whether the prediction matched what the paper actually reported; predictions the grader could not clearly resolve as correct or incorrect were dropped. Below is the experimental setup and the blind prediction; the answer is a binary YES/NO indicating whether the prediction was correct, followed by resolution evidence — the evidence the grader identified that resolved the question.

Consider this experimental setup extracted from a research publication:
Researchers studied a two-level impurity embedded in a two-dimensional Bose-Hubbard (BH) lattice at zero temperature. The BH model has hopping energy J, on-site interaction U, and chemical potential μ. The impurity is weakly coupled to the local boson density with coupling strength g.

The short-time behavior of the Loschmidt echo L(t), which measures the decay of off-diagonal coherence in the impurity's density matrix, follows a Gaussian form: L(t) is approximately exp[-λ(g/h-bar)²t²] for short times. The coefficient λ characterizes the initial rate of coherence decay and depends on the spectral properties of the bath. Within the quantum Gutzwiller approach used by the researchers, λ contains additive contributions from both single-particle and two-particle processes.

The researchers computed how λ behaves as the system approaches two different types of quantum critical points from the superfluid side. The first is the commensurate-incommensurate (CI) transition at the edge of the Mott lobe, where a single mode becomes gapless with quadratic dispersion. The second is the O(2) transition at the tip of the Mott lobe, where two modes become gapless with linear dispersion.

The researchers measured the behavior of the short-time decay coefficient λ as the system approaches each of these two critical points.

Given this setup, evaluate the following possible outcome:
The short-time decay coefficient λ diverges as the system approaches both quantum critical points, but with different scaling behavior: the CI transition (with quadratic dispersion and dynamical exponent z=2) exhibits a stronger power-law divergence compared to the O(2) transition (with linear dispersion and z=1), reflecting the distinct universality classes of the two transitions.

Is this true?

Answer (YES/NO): NO